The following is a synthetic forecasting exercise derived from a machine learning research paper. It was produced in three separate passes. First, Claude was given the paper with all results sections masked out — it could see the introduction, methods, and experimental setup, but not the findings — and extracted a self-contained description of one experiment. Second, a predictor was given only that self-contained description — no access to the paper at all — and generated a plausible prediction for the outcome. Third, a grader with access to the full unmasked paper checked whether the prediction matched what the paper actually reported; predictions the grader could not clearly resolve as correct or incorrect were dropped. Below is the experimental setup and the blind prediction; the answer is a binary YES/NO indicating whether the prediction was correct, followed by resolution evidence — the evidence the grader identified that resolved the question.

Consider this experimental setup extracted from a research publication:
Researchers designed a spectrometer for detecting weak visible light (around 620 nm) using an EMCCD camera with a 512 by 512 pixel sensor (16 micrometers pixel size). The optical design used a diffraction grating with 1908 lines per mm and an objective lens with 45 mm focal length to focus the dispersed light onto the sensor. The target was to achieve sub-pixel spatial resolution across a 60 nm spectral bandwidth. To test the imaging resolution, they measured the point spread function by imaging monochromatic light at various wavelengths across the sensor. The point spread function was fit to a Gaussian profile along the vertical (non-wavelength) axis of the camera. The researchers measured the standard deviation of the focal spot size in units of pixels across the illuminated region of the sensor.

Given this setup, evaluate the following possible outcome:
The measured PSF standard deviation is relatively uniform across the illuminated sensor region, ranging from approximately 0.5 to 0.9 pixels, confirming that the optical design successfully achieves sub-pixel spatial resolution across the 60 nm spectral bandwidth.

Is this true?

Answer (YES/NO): NO